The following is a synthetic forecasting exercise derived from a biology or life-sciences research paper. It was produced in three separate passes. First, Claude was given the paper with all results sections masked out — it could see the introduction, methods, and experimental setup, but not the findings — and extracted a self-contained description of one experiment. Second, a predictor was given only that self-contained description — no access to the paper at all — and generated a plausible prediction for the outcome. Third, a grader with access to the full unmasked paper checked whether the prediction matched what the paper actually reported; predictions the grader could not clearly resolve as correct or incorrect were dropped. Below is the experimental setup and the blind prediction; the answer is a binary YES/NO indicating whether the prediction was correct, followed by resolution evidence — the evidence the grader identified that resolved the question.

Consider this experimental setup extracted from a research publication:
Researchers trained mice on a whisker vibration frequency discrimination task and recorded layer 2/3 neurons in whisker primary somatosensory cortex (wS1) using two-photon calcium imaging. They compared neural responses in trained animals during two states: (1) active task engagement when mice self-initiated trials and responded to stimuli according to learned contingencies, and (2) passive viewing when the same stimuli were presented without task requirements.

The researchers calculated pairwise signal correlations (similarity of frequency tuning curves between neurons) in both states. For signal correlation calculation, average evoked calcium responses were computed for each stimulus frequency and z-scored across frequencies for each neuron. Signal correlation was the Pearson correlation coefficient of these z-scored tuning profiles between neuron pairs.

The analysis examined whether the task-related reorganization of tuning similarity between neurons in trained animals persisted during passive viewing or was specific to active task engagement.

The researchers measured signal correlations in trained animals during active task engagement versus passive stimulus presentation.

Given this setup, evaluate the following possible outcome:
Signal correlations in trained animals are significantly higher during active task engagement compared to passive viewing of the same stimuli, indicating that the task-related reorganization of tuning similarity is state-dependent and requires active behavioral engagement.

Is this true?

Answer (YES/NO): YES